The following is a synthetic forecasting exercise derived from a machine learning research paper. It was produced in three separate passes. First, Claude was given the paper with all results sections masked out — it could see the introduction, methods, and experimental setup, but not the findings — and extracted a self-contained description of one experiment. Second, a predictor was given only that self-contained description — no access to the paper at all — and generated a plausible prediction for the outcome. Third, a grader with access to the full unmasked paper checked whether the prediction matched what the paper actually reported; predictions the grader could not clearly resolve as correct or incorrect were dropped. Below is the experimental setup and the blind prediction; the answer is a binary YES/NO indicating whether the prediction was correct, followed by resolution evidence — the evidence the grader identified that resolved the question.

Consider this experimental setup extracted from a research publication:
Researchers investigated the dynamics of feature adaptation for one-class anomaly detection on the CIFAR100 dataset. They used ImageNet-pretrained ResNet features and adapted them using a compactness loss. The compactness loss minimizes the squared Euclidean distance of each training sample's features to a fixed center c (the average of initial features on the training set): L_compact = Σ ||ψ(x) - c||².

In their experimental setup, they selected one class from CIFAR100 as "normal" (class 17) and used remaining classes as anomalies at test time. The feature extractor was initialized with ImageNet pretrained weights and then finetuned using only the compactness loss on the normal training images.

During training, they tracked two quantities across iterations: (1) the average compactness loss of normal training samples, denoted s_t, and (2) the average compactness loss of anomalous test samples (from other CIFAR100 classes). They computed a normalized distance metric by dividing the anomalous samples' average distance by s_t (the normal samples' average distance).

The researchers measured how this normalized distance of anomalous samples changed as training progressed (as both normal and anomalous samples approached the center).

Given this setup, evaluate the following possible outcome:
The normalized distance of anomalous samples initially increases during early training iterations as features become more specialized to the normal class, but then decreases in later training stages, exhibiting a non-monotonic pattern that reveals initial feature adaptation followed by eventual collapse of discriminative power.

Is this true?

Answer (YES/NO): YES